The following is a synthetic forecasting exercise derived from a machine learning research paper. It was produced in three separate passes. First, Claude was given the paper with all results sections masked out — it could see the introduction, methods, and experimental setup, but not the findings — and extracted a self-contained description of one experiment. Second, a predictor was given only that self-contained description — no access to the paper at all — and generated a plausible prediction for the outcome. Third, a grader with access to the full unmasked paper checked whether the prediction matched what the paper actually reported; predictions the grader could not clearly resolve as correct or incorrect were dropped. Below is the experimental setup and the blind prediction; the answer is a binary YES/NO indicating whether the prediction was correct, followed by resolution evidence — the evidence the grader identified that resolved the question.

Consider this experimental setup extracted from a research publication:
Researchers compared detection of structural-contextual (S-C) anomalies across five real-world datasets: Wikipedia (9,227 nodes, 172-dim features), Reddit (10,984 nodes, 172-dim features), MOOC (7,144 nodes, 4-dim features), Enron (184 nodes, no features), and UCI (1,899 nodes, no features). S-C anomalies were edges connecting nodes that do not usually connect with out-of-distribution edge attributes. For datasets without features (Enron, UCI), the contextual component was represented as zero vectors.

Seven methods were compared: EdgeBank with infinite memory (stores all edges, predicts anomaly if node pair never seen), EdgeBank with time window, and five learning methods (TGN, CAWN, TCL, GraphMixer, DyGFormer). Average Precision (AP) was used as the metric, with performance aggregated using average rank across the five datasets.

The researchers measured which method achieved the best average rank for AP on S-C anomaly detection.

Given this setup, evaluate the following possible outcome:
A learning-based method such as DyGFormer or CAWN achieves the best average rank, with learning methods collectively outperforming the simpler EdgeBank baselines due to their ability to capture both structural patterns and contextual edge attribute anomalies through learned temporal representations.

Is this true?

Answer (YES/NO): YES